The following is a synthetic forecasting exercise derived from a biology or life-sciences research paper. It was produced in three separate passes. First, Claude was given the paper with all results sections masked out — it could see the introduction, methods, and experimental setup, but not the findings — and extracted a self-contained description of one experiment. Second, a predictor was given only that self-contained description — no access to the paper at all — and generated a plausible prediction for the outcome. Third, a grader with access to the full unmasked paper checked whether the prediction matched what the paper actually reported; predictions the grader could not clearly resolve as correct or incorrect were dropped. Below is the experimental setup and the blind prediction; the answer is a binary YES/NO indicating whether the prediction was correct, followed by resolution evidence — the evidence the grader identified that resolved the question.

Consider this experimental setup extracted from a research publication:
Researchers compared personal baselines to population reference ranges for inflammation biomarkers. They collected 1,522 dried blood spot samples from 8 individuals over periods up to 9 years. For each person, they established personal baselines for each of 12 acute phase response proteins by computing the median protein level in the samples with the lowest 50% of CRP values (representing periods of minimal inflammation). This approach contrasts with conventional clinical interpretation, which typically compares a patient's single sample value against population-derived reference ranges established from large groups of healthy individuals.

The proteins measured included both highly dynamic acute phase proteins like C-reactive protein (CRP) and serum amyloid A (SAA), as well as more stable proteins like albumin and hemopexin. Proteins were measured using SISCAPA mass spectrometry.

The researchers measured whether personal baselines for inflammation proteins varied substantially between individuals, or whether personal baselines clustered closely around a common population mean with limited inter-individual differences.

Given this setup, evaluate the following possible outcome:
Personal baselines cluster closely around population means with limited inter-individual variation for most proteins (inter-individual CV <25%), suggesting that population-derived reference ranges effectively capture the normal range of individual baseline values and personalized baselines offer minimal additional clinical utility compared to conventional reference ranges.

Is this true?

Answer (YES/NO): NO